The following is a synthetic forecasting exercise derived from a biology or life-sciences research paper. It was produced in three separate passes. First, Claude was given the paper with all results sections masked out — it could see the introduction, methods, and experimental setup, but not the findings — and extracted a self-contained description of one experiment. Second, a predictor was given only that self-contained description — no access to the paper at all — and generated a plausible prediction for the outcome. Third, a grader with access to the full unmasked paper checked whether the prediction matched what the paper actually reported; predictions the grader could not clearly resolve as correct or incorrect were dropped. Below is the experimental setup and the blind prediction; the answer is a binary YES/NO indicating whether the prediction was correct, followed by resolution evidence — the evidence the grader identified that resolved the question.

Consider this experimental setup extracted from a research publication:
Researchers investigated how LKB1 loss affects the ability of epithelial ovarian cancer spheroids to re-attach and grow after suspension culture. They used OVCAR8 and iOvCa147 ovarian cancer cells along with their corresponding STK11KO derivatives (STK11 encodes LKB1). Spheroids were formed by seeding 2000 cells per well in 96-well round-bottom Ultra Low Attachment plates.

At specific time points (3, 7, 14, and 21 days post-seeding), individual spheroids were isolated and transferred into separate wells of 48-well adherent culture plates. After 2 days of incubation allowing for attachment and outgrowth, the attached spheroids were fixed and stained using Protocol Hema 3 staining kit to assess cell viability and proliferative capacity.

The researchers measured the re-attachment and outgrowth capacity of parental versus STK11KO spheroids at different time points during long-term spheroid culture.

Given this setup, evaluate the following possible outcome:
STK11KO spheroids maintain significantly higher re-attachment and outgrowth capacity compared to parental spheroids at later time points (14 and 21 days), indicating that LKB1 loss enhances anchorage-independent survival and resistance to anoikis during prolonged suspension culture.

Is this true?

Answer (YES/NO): NO